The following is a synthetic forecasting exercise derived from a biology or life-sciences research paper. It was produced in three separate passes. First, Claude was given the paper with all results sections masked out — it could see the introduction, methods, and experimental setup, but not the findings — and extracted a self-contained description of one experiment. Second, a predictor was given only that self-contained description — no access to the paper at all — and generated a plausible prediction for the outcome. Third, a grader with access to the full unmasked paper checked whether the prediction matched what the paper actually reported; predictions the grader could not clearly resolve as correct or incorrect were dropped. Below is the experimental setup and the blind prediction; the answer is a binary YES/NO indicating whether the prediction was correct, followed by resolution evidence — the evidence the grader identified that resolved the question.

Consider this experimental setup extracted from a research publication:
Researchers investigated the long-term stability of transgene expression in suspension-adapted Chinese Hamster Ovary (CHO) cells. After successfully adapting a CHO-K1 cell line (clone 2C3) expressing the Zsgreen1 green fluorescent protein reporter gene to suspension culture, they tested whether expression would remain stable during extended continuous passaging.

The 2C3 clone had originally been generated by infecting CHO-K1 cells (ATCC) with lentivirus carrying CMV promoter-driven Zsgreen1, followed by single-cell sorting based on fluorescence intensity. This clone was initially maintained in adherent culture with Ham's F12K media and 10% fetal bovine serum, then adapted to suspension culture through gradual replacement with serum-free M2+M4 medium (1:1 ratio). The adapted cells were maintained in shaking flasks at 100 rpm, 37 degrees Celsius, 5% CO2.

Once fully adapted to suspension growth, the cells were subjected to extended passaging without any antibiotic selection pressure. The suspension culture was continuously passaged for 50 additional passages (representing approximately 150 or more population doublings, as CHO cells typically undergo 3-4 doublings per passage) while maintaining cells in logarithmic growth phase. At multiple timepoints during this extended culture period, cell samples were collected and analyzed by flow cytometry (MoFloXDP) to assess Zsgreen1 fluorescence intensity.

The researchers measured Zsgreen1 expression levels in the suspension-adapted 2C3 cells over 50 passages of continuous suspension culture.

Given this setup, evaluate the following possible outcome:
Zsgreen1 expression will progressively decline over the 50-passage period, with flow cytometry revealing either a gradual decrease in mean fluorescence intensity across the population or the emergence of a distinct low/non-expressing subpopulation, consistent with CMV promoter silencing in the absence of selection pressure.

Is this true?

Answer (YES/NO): NO